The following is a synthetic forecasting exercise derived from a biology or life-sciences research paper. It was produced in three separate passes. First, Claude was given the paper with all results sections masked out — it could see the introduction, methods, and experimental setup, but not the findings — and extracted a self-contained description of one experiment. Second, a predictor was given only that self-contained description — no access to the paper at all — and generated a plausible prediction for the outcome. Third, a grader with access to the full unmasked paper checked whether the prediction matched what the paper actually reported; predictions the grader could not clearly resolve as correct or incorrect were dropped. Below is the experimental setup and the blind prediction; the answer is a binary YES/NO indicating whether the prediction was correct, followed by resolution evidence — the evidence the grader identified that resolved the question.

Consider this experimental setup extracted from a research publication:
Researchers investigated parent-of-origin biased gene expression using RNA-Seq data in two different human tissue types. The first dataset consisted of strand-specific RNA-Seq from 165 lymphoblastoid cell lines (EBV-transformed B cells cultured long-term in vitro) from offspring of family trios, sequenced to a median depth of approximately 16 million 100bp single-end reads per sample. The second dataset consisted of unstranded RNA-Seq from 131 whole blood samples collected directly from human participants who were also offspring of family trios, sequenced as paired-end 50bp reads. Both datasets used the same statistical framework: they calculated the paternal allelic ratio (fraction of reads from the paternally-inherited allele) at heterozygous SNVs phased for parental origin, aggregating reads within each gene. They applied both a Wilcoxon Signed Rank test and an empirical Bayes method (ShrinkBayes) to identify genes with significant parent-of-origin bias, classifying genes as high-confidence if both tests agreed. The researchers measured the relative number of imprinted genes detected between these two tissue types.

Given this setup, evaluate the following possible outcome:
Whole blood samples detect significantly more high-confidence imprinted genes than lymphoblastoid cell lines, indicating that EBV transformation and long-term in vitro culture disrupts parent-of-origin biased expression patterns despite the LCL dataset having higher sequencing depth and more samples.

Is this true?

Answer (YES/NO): NO